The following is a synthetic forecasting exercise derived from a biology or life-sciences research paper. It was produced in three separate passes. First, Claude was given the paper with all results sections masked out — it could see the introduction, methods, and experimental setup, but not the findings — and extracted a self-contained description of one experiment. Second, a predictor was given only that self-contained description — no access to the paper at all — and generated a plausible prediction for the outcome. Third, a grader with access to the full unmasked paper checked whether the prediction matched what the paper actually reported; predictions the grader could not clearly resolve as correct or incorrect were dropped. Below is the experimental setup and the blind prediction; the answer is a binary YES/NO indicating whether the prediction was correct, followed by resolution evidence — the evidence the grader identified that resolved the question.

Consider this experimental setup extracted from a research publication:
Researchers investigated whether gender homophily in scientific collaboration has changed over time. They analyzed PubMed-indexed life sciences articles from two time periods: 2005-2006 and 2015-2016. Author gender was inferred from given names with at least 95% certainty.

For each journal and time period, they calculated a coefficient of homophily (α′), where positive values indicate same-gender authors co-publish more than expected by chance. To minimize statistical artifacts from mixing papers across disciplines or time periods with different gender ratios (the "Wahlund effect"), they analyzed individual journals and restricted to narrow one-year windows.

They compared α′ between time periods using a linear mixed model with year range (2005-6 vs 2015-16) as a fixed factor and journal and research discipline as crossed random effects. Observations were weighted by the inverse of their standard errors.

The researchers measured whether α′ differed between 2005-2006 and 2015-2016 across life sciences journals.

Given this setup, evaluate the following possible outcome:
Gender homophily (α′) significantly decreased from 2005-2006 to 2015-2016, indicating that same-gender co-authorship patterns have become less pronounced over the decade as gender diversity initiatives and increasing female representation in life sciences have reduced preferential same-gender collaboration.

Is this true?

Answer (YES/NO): NO